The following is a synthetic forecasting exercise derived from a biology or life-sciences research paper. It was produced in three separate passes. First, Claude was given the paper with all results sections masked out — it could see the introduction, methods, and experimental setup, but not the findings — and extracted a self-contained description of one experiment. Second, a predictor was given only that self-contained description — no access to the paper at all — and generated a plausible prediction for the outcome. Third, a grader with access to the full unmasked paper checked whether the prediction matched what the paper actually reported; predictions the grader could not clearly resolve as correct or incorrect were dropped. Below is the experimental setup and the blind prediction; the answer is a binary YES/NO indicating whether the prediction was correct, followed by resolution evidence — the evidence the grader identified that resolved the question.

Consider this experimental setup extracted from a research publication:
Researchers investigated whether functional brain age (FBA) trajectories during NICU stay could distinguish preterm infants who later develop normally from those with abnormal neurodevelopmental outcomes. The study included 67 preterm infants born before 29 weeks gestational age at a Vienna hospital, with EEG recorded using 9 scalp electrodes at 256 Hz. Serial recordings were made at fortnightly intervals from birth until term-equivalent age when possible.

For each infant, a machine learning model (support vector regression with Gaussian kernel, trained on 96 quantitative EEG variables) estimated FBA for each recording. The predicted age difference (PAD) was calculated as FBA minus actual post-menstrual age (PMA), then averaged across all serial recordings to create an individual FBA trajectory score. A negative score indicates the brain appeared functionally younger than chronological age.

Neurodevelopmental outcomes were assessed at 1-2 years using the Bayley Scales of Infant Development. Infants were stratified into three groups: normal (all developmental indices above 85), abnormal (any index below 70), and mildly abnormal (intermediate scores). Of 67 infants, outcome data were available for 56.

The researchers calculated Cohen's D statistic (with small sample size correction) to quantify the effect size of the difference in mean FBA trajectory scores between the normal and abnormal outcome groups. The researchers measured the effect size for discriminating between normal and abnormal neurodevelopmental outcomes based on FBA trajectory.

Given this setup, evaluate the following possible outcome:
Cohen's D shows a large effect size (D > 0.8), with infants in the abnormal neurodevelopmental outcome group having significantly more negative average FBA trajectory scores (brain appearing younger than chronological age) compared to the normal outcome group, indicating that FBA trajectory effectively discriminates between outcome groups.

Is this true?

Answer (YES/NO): NO